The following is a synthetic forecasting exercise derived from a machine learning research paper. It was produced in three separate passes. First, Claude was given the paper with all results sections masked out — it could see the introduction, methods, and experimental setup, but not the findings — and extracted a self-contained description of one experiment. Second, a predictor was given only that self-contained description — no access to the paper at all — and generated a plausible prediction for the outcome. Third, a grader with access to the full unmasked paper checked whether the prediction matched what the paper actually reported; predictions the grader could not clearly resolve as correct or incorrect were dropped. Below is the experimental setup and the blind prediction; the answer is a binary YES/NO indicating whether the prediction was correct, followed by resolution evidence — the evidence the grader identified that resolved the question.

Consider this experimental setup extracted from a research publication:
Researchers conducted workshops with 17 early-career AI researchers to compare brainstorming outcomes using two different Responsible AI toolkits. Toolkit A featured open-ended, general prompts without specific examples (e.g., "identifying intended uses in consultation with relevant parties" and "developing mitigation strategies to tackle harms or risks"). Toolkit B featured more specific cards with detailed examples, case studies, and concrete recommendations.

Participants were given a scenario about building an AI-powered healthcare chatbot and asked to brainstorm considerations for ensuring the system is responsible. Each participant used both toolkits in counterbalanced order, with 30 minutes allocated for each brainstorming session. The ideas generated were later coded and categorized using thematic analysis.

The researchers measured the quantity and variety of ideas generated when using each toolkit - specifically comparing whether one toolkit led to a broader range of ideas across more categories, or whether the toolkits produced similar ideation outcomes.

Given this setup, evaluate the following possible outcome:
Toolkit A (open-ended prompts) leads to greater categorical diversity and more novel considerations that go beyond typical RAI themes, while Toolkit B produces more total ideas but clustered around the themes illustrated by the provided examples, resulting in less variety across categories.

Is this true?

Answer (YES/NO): NO